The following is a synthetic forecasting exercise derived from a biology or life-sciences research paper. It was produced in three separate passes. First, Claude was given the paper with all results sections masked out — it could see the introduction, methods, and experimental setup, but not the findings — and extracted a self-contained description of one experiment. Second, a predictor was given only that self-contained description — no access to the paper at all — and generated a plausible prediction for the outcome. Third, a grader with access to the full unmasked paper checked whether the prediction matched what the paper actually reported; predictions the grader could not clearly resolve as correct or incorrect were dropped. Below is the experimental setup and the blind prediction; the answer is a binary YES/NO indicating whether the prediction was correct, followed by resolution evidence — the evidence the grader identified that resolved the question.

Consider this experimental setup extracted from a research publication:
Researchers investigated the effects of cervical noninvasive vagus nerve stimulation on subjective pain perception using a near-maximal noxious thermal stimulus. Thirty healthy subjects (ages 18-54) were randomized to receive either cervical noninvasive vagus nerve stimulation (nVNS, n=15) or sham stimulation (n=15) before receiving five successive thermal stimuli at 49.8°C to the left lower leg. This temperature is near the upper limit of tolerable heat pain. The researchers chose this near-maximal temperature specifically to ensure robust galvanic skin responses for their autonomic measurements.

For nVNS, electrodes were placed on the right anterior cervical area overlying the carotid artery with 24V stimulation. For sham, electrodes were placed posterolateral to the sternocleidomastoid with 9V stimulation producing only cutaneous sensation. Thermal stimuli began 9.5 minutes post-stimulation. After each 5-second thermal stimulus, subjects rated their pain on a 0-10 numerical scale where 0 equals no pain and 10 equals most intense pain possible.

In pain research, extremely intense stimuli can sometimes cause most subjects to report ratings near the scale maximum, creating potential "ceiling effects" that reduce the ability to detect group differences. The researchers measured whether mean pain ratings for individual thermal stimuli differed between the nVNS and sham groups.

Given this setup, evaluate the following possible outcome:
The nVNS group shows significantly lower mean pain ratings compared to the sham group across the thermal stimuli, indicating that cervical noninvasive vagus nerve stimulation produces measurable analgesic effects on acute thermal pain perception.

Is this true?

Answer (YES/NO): NO